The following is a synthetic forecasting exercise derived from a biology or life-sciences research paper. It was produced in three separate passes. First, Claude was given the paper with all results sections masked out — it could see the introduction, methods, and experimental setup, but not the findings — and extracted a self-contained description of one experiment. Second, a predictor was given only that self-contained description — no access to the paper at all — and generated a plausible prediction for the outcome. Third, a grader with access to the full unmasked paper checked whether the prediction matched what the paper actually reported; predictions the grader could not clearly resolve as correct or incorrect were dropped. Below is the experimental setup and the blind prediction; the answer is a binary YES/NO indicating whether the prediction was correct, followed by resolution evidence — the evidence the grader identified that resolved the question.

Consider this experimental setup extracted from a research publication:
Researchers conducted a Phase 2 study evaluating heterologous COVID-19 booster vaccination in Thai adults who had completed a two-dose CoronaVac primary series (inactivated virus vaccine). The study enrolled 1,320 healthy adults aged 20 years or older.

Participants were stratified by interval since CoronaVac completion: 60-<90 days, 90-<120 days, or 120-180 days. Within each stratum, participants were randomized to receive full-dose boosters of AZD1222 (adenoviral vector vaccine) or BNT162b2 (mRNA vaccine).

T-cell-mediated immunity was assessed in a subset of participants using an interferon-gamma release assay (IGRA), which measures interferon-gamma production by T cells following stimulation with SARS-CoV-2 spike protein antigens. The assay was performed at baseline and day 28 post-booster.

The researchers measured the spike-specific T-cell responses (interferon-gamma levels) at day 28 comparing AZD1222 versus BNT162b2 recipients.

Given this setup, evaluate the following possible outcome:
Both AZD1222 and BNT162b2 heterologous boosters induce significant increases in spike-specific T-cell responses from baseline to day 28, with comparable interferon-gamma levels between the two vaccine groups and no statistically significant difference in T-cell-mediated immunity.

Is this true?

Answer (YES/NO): NO